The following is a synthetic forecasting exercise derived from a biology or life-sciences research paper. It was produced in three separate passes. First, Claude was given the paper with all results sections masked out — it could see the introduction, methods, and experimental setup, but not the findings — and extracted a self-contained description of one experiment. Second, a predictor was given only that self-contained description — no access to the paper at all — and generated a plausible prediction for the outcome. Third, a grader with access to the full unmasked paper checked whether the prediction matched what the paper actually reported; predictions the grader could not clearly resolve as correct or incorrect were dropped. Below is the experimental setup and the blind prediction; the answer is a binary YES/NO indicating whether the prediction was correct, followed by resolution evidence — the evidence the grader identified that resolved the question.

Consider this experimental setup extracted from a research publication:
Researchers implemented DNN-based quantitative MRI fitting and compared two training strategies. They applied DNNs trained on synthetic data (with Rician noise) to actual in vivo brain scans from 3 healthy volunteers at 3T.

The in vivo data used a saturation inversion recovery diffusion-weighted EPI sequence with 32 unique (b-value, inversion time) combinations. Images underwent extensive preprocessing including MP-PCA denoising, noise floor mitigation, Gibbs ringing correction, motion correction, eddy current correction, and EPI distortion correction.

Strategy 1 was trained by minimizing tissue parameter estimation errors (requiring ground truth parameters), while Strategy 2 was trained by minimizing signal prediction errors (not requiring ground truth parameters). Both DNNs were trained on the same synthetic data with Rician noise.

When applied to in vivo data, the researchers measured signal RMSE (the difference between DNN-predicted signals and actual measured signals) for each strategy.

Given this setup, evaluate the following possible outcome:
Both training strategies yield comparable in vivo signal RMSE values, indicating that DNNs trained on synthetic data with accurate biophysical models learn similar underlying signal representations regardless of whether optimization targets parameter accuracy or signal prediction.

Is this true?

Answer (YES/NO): NO